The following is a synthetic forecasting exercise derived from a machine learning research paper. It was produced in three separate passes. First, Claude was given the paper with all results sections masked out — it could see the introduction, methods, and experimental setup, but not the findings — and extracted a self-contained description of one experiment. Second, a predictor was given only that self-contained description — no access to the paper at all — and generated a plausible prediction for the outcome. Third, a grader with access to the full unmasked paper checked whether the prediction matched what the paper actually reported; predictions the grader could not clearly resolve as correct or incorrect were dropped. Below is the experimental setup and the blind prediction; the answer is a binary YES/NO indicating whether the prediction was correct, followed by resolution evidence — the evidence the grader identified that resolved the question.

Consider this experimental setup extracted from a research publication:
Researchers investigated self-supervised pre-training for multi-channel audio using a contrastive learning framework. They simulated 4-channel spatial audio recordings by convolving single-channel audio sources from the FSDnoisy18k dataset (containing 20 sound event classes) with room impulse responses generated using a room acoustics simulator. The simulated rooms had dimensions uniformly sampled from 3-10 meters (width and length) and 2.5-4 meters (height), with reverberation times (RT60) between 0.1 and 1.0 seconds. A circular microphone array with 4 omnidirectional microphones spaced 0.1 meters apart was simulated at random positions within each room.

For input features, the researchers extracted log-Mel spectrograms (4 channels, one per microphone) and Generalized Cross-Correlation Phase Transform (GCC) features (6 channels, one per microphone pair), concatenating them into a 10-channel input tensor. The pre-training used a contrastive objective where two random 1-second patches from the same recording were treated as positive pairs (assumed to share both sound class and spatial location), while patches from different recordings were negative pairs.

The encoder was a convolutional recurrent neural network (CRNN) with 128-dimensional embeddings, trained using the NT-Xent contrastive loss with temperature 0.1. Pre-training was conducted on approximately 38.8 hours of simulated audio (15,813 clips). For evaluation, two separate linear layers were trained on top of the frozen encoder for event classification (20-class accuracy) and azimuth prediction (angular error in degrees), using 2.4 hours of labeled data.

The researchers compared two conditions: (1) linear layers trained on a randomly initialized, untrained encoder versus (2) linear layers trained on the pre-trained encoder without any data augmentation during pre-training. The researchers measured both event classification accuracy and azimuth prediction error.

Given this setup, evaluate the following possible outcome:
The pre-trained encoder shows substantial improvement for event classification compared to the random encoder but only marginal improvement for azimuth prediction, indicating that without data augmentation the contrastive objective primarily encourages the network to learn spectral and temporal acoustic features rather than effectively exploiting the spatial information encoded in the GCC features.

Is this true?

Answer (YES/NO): NO